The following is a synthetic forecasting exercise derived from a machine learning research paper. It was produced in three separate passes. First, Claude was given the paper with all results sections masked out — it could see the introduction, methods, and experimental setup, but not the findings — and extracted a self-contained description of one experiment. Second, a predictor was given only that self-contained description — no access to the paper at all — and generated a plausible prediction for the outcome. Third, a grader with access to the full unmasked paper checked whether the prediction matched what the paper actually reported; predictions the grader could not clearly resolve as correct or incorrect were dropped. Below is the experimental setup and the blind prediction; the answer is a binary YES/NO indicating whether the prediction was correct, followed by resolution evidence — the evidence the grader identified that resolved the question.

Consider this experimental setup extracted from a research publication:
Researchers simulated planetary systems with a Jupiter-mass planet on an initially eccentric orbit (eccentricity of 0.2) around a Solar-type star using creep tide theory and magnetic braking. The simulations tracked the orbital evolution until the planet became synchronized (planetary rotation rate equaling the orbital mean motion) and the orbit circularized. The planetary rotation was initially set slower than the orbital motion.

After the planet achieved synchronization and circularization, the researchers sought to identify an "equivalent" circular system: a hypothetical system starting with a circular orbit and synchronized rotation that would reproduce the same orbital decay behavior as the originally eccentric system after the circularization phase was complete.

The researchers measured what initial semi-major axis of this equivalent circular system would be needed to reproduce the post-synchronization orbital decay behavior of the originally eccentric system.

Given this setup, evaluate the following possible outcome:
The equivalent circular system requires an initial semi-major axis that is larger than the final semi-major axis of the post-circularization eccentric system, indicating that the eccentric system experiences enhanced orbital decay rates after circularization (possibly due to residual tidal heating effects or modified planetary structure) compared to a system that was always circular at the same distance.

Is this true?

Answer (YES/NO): NO